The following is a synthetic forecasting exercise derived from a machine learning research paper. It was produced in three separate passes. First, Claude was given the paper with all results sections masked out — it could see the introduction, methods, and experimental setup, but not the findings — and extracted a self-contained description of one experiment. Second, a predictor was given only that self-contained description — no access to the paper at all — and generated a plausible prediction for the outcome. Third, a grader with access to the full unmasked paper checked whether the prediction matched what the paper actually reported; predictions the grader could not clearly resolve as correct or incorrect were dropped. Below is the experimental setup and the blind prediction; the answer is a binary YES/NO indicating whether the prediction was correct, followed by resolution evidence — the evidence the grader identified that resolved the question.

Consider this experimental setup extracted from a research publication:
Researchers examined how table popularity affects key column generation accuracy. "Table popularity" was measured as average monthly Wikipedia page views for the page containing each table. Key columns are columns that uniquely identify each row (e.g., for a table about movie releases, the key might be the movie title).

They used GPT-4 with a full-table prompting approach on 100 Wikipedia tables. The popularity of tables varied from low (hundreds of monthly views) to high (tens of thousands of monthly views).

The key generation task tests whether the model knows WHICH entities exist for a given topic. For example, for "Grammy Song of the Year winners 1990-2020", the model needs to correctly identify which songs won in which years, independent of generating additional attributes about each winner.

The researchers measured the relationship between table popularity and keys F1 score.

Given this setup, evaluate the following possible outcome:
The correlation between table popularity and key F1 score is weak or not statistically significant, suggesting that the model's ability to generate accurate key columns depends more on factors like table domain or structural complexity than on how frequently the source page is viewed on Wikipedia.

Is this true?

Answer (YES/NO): NO